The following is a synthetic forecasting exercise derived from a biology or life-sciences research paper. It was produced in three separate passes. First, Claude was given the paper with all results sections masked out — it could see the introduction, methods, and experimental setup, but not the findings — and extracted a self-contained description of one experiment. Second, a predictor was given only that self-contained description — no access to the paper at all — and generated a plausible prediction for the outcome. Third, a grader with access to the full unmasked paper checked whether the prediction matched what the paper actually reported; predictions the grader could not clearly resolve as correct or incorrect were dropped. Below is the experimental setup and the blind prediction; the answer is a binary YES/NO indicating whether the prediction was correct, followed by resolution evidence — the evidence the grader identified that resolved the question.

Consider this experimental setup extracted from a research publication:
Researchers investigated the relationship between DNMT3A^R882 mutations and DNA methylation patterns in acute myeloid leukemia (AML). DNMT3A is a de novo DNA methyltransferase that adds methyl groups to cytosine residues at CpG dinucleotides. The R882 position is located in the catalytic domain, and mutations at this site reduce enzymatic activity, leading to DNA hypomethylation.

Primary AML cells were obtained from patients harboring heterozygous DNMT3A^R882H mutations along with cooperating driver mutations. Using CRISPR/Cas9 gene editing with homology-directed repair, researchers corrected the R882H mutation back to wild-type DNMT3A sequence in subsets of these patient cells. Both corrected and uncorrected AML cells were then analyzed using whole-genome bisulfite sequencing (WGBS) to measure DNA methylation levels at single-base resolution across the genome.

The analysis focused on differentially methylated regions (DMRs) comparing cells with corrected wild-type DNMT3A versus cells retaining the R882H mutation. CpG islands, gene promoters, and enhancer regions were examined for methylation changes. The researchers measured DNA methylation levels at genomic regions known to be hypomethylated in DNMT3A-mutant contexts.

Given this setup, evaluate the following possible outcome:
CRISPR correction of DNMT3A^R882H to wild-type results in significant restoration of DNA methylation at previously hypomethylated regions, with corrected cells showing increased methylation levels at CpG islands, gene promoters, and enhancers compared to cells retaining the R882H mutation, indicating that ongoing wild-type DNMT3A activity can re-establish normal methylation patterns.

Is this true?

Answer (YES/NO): NO